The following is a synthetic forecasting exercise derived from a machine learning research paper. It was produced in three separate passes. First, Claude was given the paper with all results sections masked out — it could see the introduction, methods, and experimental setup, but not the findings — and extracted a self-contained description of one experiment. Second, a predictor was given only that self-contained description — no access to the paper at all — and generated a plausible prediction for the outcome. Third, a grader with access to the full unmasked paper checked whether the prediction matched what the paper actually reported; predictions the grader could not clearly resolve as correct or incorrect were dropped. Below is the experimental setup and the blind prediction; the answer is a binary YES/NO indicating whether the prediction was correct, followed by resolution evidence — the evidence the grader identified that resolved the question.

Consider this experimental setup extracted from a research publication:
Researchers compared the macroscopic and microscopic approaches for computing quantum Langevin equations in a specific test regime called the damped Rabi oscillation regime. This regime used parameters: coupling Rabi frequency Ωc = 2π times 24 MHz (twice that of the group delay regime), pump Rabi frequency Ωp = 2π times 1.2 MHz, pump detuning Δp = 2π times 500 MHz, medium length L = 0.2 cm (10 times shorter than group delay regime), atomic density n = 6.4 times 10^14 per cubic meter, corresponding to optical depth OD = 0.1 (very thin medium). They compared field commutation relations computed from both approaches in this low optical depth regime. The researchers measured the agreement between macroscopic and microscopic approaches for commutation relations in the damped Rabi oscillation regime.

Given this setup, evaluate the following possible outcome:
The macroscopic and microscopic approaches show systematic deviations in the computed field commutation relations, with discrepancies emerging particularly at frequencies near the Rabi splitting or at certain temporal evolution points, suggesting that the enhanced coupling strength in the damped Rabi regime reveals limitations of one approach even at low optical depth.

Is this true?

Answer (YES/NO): NO